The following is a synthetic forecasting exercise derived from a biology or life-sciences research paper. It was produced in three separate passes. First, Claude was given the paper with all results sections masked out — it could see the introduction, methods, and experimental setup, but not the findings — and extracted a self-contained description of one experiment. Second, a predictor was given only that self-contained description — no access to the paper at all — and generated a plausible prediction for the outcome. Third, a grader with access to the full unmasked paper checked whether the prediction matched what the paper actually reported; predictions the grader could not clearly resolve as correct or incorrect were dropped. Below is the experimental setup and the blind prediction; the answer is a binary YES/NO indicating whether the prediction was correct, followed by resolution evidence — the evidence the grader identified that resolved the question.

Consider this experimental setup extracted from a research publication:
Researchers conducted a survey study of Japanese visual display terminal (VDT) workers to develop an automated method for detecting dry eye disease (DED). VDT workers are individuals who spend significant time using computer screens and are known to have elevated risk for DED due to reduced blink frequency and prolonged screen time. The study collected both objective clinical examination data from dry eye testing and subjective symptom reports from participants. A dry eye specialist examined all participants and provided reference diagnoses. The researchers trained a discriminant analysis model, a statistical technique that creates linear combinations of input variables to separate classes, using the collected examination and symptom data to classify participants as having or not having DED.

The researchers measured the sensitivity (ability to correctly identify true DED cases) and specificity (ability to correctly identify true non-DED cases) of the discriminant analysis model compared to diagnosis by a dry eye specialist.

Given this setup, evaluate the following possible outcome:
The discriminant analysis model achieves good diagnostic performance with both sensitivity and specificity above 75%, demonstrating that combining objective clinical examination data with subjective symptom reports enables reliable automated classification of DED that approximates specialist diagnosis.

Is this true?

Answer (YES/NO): NO